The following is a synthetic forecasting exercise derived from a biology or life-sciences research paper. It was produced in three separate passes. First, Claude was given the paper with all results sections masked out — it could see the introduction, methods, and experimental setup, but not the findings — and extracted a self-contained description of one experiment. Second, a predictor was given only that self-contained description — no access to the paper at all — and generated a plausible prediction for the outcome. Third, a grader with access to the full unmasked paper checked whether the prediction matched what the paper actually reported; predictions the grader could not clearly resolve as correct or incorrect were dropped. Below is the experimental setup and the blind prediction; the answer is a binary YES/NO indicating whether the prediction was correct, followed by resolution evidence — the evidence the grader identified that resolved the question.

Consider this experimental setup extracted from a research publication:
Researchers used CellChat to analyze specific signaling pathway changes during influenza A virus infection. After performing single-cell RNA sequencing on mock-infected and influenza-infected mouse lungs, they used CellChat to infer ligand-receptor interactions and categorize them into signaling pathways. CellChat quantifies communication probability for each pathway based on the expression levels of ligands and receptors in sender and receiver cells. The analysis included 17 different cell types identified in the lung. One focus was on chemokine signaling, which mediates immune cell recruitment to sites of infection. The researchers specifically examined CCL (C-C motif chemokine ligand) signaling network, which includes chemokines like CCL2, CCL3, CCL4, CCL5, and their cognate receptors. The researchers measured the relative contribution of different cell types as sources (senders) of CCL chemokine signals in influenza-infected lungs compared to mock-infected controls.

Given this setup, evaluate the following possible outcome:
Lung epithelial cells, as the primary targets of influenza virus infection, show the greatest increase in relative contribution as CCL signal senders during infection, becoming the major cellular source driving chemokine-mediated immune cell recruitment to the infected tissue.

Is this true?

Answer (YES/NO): NO